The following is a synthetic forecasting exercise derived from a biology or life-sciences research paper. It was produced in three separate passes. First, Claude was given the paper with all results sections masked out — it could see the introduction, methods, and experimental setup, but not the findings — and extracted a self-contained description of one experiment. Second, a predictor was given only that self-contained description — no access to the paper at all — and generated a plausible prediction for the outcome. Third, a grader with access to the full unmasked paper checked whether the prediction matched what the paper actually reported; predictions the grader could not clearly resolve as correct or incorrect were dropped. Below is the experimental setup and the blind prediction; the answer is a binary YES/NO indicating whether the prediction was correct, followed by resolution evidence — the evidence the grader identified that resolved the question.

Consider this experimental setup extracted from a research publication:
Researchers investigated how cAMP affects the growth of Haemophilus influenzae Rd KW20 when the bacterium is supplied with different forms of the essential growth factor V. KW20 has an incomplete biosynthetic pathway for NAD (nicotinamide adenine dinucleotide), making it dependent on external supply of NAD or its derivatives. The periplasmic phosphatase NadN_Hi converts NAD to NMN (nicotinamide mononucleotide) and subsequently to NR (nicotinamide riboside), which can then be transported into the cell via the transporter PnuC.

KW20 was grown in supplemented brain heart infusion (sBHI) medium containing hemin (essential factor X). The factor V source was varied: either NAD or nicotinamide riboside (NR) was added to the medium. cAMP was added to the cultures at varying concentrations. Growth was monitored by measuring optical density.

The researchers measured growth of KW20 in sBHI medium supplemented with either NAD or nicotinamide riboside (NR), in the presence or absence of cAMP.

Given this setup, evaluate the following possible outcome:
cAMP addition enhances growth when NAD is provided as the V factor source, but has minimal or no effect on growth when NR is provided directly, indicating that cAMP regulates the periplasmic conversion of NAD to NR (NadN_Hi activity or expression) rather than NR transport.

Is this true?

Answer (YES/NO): NO